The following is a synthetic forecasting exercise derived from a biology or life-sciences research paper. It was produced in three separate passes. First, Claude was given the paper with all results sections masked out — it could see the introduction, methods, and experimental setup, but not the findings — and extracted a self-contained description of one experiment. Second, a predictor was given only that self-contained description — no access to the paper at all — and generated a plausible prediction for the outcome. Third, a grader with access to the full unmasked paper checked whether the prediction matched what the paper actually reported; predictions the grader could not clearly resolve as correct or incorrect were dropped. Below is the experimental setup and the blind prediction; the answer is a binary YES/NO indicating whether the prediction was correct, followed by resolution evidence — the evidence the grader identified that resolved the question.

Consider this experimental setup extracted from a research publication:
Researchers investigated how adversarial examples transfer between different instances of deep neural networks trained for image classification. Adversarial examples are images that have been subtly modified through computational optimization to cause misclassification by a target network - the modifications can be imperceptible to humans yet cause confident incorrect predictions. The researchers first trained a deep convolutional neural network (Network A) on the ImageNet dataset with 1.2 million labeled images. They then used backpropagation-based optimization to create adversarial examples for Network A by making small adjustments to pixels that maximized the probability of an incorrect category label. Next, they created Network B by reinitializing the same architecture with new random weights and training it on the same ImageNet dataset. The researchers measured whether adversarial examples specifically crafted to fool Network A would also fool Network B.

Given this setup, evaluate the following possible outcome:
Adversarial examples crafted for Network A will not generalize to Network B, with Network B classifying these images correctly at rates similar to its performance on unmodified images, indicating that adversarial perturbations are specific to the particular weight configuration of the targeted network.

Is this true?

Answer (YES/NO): NO